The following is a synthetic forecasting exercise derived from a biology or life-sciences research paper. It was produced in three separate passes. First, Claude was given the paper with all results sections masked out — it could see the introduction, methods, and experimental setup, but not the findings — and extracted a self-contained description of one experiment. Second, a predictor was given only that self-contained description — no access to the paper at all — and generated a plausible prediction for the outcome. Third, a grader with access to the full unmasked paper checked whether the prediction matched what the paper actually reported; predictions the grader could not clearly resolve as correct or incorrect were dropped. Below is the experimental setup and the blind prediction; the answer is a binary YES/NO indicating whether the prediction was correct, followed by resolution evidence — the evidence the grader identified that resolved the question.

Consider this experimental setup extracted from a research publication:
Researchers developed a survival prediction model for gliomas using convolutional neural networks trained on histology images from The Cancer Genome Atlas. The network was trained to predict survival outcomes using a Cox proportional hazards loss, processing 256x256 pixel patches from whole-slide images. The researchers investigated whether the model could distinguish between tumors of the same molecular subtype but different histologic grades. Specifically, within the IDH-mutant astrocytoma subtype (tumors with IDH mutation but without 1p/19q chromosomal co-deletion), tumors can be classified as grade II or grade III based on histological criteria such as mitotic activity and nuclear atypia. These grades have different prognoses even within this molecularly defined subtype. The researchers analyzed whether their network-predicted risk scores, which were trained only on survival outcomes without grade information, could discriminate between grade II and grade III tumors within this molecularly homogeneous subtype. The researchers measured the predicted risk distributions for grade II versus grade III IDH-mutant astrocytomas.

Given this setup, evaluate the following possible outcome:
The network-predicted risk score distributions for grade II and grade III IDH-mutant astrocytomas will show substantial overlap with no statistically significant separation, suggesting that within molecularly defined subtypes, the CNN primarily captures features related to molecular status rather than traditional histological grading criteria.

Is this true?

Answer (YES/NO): NO